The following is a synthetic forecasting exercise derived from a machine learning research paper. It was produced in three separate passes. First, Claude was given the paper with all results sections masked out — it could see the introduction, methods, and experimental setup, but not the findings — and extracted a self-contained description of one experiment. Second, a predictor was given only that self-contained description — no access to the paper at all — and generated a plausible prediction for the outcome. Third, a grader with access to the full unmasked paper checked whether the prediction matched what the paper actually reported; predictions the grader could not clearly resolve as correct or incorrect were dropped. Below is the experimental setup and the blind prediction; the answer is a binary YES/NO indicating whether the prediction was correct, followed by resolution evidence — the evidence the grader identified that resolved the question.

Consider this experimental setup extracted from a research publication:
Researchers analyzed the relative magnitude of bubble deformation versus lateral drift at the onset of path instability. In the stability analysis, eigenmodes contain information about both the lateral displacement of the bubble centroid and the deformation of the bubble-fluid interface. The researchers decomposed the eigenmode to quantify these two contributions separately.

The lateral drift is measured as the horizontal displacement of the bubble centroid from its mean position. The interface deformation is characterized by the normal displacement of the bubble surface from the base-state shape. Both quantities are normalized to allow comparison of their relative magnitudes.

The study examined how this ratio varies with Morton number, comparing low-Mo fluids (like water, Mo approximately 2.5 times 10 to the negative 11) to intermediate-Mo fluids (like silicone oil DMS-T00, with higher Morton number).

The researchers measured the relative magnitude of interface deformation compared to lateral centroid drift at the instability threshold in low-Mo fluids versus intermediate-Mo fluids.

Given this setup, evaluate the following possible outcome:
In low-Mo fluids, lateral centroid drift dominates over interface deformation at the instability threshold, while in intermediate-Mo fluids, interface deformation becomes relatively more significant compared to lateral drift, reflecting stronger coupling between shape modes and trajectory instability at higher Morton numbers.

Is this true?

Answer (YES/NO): YES